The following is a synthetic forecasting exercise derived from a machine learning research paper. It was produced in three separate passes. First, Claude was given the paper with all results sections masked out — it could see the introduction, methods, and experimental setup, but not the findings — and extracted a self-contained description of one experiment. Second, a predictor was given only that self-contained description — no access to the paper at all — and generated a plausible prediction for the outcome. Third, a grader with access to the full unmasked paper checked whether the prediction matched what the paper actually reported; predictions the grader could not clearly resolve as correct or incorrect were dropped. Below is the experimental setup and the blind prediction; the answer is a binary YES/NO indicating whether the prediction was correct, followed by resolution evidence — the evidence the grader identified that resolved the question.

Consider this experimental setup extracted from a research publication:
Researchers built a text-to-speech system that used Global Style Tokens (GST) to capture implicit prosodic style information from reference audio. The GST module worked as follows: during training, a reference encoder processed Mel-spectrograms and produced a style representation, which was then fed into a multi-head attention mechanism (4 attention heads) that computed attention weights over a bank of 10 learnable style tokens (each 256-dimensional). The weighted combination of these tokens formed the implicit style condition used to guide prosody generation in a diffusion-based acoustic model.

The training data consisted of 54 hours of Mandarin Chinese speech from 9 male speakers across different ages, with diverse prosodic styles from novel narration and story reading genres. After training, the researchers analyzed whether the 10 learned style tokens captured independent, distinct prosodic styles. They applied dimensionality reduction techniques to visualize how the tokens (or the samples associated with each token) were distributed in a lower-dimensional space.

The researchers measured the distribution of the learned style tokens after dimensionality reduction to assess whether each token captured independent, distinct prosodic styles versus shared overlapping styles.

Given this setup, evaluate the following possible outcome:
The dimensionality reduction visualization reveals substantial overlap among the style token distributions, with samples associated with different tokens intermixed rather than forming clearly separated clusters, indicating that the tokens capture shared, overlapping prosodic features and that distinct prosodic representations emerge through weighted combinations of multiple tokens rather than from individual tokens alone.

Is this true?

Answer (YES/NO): NO